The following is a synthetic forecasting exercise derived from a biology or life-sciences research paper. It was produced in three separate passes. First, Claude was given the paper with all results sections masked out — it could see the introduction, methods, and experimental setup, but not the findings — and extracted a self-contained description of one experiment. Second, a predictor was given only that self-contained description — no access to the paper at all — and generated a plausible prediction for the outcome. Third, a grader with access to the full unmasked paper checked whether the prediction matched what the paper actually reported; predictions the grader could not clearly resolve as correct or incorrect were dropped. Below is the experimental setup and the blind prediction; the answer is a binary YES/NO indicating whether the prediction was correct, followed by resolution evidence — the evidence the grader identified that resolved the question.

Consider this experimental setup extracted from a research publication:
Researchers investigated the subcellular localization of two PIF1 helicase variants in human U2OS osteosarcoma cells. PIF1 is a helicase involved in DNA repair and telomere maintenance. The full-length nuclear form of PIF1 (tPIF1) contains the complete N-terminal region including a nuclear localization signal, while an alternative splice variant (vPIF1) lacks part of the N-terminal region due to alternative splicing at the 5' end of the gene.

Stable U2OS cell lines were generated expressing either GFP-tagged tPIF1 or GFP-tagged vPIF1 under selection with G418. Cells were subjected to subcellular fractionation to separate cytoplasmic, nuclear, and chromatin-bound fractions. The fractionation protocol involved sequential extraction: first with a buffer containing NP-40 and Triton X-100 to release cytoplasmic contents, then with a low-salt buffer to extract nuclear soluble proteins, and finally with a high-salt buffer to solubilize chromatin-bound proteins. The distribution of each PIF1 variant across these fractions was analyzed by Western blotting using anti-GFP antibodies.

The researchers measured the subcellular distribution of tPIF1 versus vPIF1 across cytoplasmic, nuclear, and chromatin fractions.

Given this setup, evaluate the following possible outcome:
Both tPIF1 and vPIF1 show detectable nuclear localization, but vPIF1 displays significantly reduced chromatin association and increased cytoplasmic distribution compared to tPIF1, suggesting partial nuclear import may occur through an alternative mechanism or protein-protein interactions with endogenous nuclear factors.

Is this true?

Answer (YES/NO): YES